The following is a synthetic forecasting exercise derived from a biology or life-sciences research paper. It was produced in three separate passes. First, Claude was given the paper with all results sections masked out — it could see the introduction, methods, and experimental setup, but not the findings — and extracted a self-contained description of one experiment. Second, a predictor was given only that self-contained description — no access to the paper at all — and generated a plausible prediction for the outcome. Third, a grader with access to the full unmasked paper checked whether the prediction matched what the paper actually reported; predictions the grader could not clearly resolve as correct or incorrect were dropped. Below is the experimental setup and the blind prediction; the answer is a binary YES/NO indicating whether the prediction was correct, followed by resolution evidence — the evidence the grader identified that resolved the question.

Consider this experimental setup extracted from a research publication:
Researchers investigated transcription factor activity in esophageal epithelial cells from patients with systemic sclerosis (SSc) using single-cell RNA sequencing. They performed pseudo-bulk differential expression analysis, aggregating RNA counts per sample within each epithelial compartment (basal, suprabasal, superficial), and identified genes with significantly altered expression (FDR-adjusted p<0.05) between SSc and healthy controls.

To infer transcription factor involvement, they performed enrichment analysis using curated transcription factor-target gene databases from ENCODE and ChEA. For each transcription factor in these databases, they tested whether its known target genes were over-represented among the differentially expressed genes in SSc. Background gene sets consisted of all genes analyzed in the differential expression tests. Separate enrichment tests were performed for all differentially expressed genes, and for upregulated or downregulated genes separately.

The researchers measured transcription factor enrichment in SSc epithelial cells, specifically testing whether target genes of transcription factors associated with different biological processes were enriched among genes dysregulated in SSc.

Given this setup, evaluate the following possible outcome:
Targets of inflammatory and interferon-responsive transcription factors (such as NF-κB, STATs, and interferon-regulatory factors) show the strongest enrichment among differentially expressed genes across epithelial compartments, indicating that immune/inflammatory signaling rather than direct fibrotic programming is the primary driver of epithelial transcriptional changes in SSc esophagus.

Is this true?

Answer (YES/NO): NO